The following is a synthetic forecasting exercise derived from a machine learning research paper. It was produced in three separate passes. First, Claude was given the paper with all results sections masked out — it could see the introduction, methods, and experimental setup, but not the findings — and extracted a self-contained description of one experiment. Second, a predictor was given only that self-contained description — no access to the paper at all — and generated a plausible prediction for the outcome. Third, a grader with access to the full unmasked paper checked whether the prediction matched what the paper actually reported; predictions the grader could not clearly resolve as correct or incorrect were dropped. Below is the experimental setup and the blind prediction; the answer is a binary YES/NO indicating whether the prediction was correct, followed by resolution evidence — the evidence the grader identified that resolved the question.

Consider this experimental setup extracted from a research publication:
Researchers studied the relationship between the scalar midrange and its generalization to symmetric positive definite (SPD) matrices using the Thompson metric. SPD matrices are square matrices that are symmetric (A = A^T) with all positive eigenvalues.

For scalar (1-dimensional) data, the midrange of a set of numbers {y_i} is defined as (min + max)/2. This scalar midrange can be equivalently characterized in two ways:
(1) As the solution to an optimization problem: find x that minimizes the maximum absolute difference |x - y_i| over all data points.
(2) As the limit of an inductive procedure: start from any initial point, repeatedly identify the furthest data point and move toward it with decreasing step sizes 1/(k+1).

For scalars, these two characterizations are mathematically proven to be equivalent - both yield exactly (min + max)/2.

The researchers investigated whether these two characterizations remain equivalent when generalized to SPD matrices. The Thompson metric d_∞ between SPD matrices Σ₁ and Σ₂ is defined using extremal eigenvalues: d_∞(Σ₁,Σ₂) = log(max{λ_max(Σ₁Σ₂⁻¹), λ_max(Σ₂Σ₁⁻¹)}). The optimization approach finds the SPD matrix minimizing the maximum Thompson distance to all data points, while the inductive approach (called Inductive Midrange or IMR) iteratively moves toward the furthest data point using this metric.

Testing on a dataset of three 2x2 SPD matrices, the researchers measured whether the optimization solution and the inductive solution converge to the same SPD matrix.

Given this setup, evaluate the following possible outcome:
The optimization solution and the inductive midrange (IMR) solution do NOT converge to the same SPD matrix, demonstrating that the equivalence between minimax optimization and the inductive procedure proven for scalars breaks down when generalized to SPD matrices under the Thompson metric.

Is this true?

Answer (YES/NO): YES